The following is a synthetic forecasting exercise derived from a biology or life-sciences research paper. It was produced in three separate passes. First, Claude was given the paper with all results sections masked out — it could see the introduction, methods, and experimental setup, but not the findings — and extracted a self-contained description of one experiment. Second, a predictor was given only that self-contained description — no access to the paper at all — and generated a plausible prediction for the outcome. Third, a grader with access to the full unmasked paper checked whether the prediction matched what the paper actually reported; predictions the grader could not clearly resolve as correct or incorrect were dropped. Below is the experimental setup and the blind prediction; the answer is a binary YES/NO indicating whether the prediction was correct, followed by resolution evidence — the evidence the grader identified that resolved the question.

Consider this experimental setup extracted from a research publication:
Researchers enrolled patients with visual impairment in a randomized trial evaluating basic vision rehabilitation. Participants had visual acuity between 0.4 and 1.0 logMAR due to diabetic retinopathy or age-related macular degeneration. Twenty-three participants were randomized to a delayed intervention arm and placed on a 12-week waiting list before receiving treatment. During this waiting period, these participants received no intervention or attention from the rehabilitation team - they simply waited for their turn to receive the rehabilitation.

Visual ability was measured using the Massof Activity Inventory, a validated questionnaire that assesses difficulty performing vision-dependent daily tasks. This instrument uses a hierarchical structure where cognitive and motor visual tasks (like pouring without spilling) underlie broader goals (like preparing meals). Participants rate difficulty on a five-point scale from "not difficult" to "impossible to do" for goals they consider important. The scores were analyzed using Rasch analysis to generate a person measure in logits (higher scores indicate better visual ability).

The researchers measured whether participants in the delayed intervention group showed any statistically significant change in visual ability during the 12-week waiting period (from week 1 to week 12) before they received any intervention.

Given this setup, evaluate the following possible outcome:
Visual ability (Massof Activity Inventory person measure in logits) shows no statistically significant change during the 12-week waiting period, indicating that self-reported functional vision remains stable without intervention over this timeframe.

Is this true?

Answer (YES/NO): YES